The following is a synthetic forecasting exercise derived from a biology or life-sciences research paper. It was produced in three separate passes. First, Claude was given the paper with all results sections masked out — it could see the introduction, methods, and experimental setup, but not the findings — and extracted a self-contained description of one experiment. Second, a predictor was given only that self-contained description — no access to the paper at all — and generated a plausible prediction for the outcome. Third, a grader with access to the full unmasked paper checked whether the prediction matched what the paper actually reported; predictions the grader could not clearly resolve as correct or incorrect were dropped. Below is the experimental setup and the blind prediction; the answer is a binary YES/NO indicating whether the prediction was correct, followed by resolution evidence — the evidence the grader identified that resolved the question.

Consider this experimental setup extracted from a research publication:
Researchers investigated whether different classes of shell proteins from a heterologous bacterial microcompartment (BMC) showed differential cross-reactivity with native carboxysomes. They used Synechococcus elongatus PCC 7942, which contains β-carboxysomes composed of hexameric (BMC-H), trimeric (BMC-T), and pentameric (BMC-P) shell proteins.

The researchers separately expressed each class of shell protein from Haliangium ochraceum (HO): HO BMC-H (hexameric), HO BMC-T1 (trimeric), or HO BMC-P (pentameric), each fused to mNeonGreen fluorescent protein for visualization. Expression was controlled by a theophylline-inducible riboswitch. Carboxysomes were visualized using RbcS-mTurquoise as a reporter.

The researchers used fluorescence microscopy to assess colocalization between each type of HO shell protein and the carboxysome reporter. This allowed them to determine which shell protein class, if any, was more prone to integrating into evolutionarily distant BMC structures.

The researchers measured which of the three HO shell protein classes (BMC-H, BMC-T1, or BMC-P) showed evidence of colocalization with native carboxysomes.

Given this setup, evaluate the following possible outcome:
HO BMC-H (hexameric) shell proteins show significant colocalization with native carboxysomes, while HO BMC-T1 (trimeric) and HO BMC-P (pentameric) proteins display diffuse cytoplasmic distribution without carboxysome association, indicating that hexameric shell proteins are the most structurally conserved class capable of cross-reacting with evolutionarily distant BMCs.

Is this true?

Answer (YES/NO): YES